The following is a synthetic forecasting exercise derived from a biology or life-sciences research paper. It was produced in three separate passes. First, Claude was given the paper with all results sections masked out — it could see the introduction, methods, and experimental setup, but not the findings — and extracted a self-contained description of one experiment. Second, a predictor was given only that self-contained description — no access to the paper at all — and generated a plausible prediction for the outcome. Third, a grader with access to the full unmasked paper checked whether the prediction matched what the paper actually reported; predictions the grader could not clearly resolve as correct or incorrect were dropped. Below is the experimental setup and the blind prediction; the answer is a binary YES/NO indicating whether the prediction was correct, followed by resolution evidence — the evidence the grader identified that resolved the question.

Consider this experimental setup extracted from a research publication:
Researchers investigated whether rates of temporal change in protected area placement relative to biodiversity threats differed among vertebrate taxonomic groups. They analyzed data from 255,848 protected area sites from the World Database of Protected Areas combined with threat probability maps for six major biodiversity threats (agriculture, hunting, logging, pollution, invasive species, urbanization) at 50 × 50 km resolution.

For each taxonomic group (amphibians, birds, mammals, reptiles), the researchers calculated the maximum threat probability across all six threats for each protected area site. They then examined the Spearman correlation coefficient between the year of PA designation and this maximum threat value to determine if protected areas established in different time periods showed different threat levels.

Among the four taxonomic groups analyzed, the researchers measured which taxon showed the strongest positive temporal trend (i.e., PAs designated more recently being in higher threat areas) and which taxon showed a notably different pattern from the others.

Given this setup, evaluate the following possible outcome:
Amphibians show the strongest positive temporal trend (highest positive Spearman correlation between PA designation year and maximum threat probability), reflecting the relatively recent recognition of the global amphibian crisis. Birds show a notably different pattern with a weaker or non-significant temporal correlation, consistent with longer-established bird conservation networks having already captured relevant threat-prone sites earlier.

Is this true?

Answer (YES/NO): NO